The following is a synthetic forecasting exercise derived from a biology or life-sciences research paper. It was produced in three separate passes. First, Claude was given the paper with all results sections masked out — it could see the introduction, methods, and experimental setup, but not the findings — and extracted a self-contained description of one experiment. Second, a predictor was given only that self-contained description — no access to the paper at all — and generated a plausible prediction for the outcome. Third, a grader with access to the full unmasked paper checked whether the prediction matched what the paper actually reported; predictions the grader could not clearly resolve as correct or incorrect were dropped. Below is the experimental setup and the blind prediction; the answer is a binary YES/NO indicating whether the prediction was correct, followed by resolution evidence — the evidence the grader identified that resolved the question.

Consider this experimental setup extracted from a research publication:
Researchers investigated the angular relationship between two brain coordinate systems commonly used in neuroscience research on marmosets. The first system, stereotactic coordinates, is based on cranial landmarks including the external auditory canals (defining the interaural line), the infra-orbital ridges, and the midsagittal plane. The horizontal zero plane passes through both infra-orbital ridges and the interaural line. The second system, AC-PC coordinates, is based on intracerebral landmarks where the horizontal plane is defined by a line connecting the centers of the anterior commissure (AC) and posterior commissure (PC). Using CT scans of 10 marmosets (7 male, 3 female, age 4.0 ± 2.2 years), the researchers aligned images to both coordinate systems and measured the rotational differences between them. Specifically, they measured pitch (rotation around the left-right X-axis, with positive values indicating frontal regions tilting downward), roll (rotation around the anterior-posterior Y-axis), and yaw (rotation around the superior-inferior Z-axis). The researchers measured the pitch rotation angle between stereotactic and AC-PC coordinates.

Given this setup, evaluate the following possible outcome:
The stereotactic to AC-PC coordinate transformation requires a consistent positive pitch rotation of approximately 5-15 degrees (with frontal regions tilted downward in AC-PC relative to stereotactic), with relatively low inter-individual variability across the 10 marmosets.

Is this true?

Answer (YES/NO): NO